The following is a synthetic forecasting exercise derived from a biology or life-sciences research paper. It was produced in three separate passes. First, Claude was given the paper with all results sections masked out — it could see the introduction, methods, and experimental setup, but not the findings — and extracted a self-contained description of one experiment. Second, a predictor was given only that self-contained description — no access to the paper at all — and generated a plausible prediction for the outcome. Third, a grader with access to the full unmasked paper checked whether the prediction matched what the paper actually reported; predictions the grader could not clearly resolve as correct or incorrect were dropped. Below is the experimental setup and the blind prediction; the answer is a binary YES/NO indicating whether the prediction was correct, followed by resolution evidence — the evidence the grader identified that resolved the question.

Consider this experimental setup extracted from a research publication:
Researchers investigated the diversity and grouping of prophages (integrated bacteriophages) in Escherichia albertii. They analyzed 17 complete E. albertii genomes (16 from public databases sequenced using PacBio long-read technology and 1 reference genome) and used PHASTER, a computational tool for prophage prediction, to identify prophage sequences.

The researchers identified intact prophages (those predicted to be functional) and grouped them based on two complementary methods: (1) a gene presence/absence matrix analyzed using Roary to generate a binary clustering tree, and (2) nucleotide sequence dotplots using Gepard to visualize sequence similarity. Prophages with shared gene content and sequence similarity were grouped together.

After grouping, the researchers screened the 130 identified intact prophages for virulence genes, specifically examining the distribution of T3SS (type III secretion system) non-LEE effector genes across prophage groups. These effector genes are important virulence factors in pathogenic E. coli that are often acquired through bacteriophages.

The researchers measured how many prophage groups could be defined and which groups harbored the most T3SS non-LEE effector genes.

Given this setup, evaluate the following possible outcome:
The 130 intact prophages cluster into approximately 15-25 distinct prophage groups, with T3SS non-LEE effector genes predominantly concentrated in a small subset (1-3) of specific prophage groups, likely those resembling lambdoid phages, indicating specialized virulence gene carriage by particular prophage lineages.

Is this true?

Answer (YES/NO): NO